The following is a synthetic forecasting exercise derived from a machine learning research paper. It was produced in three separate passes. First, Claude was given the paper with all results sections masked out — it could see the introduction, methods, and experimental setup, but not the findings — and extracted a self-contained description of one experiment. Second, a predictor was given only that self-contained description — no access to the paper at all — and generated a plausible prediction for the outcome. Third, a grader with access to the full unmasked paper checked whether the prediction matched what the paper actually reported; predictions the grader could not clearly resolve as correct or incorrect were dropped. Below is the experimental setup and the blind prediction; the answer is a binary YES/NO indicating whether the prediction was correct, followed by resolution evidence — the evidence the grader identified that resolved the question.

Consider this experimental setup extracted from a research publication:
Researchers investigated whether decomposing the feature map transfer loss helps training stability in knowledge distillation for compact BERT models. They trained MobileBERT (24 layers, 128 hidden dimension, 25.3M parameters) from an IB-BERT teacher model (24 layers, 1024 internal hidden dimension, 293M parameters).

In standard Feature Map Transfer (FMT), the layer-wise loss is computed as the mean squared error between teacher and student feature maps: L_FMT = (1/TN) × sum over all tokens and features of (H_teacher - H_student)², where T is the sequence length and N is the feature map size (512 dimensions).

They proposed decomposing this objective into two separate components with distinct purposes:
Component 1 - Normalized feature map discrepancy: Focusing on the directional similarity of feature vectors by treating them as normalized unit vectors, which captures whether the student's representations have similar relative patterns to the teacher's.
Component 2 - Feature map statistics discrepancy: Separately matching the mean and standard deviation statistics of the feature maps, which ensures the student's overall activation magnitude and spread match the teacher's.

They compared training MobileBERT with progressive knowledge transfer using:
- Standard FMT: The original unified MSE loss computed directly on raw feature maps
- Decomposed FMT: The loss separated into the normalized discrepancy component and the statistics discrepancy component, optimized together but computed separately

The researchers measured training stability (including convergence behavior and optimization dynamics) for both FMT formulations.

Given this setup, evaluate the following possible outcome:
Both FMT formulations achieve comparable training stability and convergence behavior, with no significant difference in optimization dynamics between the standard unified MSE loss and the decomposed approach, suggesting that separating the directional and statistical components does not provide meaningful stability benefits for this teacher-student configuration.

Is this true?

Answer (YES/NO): NO